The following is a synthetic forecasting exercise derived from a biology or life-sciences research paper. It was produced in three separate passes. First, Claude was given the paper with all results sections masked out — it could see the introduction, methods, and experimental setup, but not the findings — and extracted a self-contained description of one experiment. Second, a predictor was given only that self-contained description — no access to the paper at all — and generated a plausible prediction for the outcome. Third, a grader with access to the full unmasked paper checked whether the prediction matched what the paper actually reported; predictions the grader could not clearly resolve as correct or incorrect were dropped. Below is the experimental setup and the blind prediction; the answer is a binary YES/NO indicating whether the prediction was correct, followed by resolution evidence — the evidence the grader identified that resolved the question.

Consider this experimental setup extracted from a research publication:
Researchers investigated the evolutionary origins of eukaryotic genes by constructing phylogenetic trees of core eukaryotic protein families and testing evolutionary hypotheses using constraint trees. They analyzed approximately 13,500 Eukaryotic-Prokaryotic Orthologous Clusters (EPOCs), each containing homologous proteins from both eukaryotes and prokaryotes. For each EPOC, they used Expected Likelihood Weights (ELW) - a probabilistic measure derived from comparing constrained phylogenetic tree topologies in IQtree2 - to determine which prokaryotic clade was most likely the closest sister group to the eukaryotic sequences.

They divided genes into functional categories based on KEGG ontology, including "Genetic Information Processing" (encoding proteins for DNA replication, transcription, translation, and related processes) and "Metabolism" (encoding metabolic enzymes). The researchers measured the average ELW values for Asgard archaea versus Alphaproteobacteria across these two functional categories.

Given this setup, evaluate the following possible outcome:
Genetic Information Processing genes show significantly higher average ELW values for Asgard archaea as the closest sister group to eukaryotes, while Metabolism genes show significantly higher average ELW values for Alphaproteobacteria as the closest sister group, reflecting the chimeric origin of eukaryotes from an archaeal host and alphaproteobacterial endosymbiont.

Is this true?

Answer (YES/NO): NO